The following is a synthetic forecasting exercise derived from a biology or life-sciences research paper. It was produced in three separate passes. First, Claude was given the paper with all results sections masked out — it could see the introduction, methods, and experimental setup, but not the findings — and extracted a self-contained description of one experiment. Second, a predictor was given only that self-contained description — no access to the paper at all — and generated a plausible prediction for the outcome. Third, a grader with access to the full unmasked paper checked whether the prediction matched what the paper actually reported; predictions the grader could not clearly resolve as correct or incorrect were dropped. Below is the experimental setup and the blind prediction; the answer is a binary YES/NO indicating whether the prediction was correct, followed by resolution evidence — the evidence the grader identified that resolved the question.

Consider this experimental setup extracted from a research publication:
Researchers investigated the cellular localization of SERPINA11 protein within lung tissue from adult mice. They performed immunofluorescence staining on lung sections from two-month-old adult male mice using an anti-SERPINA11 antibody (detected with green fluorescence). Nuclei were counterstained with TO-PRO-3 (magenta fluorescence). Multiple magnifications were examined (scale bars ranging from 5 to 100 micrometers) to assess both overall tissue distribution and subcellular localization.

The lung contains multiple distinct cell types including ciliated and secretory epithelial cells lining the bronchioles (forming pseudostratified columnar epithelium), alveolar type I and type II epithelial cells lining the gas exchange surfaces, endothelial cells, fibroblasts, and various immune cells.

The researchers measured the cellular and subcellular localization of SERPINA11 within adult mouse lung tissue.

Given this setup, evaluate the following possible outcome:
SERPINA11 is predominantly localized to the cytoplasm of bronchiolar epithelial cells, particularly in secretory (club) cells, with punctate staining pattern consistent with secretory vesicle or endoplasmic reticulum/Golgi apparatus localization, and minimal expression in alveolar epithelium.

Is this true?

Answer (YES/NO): NO